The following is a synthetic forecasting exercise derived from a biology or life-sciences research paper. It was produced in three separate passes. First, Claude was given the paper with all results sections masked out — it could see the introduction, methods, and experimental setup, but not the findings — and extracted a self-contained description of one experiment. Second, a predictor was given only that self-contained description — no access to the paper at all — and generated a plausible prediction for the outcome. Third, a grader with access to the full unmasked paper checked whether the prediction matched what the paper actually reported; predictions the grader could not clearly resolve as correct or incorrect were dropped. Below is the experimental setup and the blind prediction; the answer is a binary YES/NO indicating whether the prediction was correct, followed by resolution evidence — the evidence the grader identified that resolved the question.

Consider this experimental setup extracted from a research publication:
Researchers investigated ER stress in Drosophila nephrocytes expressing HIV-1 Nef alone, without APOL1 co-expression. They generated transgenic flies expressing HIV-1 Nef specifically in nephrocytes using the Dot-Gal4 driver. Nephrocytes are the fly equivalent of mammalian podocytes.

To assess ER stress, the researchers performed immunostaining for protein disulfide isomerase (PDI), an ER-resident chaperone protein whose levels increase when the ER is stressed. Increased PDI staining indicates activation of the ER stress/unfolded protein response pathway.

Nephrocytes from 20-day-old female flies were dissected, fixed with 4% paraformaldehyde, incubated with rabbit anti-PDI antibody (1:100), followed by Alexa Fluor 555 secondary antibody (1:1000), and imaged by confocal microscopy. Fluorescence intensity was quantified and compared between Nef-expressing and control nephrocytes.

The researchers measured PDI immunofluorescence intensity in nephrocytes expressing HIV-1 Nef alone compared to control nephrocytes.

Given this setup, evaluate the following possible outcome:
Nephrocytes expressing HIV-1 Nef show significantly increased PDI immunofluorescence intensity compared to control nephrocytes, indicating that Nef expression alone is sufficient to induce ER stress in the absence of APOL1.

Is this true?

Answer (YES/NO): YES